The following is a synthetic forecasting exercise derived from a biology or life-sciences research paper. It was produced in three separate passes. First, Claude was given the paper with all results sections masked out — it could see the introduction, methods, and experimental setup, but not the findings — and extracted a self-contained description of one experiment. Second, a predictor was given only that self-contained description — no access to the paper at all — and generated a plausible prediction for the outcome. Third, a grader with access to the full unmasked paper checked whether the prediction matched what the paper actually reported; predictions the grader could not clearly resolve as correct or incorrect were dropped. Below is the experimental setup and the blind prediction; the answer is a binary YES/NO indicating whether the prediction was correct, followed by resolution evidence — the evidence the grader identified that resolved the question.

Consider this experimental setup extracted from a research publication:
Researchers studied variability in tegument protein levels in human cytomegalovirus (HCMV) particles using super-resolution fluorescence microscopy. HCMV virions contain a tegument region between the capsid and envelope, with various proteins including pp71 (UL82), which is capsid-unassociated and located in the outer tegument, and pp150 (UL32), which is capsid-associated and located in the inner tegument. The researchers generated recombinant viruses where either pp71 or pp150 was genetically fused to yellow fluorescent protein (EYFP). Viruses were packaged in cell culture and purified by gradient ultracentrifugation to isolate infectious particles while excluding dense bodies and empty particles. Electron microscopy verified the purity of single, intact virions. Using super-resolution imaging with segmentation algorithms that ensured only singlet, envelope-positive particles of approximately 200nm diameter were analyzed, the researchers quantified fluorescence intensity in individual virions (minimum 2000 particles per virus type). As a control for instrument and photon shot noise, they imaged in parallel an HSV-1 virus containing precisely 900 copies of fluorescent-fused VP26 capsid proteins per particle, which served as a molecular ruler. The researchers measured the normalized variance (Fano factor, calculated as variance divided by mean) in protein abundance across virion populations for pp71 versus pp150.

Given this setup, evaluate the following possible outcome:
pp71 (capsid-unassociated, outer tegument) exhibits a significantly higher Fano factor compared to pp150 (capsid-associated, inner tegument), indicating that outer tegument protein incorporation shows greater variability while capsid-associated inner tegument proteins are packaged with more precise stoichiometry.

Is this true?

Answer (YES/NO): YES